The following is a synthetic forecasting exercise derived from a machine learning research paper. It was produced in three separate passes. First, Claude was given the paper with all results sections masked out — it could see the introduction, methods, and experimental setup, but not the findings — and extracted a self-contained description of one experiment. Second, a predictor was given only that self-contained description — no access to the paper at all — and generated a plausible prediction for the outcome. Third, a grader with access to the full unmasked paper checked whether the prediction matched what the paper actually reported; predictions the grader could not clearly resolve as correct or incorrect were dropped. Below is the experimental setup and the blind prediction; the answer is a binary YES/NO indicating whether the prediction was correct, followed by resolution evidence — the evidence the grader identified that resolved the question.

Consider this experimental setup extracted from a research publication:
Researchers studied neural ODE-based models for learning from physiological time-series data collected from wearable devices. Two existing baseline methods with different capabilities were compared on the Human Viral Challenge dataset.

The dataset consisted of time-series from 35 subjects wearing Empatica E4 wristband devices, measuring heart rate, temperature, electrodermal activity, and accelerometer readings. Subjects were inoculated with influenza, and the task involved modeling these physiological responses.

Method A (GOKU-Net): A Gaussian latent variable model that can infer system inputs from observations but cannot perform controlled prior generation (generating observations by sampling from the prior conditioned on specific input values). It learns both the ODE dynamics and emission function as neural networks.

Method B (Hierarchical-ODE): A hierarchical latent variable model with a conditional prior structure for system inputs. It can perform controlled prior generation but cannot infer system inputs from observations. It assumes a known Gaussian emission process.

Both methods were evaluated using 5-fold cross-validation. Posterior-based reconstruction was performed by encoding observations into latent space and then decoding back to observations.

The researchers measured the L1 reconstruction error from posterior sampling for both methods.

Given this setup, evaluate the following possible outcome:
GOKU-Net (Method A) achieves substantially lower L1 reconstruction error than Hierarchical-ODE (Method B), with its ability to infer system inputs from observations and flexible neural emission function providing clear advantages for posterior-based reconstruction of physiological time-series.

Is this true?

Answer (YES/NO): YES